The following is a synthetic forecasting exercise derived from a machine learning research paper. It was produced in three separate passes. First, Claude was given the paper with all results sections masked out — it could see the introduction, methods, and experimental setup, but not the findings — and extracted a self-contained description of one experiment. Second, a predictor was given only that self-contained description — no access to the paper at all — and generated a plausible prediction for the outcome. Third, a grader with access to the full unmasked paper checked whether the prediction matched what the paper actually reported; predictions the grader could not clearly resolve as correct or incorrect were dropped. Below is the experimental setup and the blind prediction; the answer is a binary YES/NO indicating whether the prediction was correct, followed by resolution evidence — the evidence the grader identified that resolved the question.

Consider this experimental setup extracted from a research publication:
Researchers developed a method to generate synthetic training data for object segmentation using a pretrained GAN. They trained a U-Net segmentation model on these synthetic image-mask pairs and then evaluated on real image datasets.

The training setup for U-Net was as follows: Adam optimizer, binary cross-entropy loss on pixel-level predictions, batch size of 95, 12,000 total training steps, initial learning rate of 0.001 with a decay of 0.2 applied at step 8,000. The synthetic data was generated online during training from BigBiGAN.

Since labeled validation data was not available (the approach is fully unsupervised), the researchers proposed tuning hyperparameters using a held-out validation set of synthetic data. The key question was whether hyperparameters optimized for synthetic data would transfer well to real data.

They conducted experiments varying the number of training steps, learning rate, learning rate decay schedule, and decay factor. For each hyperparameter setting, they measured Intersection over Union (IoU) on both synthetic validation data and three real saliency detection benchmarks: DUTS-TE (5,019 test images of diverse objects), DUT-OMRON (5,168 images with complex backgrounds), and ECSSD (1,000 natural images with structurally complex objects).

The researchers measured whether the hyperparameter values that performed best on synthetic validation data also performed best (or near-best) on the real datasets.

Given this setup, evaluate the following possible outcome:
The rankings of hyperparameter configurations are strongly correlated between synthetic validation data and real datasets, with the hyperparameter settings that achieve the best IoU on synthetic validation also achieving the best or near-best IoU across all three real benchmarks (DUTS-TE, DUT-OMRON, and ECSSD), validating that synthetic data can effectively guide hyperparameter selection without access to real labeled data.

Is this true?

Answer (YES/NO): YES